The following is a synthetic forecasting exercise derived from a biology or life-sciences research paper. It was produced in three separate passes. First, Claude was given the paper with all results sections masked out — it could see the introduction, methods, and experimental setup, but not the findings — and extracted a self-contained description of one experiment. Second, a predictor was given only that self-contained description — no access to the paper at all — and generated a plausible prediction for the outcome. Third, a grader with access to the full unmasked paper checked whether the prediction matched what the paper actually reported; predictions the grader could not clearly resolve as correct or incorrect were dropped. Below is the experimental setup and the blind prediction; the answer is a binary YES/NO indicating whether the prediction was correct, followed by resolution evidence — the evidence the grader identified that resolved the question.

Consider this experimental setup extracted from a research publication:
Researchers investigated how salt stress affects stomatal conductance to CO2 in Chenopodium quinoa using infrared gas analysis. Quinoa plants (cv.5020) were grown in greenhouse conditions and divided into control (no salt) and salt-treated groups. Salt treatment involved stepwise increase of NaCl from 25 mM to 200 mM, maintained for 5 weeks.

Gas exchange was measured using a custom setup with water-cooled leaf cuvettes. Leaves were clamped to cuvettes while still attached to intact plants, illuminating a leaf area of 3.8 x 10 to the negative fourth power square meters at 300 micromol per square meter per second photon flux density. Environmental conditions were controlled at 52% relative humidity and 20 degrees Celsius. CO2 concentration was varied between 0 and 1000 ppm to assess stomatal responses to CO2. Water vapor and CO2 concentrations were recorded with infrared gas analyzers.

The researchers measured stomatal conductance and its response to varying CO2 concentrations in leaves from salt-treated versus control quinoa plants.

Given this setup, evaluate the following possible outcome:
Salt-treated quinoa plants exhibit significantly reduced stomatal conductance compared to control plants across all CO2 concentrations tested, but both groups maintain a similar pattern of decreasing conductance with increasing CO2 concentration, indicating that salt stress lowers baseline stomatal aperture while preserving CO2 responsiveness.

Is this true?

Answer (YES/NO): NO